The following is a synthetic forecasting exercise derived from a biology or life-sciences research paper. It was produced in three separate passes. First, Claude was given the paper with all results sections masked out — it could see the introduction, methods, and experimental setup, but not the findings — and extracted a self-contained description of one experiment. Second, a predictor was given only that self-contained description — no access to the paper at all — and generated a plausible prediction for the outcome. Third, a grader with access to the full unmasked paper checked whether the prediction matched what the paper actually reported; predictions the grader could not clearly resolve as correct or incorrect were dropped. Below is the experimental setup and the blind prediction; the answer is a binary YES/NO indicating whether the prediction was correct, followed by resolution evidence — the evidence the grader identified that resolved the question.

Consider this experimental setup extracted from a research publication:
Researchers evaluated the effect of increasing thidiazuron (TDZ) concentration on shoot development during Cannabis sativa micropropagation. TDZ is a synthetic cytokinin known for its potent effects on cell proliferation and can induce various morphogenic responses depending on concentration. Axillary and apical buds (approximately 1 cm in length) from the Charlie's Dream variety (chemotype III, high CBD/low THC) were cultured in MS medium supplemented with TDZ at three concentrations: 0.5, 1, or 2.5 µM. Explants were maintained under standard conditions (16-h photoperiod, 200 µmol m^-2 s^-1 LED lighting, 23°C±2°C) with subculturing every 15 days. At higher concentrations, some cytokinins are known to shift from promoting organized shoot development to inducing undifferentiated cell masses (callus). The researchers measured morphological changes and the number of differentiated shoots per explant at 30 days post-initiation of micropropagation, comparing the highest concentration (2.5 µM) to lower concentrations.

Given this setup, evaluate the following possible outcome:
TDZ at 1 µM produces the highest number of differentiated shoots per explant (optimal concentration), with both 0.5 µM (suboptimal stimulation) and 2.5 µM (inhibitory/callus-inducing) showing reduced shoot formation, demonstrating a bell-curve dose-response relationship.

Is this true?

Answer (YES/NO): NO